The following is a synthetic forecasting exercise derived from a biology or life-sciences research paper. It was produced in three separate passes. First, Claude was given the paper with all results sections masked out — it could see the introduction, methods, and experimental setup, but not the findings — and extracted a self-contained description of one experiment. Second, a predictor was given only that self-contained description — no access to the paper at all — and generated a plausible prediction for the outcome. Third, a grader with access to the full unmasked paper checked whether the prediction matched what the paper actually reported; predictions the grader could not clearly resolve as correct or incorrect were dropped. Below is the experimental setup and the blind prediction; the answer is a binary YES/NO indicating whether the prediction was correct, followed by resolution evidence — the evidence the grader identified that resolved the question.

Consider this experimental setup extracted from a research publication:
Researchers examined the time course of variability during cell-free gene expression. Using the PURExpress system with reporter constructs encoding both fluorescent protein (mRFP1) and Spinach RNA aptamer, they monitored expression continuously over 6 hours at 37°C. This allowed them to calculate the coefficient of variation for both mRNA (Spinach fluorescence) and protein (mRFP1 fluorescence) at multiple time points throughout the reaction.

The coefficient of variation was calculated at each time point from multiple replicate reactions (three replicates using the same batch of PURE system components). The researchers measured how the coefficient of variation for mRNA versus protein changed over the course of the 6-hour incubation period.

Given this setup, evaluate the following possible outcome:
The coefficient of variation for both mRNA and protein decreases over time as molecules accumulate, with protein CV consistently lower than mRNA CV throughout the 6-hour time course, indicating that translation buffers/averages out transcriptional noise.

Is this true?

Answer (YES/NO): NO